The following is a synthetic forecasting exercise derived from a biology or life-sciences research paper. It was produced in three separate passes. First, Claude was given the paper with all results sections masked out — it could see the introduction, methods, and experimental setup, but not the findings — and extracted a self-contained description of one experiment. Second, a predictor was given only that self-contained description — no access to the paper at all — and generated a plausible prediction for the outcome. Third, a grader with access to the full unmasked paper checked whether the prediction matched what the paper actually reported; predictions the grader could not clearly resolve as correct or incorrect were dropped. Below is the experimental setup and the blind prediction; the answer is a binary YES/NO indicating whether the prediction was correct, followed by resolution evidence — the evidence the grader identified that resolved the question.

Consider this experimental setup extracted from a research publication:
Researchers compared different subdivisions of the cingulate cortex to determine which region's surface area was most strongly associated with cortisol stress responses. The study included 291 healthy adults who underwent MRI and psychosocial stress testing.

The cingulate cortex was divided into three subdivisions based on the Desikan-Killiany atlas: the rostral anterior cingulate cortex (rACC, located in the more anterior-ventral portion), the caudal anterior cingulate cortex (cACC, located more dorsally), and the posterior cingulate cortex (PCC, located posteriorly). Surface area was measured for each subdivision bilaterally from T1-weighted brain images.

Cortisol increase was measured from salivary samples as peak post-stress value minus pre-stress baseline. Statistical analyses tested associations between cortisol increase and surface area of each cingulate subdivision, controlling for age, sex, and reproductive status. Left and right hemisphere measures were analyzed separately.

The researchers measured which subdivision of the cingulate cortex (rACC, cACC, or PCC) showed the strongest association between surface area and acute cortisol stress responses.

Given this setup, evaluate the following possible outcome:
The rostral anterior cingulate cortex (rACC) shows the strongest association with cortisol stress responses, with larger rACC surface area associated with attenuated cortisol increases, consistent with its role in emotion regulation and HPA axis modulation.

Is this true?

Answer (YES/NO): NO